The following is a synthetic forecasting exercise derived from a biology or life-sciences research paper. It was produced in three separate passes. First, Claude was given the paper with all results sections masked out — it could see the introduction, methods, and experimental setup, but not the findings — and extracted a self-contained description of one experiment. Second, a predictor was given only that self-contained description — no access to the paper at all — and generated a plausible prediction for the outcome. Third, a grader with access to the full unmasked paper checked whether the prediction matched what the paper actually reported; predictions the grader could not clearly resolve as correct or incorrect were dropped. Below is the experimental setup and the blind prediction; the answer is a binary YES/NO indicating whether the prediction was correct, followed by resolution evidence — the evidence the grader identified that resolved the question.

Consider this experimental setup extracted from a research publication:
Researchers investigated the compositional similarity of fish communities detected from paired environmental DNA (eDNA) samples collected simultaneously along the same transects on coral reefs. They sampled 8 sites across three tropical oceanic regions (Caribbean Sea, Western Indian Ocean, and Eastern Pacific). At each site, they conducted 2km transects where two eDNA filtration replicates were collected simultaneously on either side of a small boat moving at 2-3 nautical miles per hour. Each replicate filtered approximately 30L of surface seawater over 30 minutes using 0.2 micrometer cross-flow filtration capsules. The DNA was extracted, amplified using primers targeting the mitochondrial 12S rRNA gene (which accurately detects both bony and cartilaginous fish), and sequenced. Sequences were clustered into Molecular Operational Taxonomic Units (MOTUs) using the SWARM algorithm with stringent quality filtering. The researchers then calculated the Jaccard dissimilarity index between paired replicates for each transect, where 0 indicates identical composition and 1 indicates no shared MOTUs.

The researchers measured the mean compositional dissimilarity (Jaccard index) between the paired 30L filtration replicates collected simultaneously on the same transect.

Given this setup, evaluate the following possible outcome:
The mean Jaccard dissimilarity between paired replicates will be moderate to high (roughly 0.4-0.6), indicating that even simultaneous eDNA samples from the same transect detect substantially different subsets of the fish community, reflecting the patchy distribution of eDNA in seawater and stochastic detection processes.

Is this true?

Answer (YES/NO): YES